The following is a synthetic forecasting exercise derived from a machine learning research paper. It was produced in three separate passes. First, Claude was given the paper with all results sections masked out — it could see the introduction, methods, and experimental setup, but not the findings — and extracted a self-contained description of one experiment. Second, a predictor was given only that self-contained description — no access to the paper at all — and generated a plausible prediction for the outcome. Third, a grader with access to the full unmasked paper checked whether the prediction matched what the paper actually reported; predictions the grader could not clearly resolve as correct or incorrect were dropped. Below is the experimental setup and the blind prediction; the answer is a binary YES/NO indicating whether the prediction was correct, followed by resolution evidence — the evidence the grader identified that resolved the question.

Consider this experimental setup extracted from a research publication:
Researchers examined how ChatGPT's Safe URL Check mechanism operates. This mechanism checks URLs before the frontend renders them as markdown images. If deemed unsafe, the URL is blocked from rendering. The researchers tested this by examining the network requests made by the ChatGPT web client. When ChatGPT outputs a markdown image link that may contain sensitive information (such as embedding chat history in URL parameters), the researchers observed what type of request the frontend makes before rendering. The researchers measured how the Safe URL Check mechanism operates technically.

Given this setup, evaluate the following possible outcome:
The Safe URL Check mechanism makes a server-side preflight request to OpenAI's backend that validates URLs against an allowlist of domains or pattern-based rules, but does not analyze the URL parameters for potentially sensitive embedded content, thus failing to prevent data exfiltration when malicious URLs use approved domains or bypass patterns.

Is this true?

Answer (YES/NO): NO